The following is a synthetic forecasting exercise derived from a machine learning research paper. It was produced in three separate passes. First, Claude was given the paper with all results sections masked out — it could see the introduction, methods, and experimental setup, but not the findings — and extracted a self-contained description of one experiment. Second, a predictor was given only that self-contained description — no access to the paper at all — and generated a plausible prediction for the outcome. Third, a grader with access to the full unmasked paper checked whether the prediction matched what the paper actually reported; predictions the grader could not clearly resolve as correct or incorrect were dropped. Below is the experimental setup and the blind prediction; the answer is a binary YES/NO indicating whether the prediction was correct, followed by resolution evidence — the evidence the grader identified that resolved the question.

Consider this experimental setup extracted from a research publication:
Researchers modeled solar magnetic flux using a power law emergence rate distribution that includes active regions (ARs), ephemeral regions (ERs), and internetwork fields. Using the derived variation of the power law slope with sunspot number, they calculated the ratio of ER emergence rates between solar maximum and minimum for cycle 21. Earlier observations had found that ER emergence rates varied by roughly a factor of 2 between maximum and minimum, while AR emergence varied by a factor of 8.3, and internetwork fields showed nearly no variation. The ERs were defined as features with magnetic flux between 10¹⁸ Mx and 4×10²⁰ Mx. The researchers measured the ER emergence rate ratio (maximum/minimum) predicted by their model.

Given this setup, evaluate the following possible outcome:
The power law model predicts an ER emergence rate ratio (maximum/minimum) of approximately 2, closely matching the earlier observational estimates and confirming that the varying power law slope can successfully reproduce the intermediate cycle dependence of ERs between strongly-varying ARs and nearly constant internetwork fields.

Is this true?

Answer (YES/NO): NO